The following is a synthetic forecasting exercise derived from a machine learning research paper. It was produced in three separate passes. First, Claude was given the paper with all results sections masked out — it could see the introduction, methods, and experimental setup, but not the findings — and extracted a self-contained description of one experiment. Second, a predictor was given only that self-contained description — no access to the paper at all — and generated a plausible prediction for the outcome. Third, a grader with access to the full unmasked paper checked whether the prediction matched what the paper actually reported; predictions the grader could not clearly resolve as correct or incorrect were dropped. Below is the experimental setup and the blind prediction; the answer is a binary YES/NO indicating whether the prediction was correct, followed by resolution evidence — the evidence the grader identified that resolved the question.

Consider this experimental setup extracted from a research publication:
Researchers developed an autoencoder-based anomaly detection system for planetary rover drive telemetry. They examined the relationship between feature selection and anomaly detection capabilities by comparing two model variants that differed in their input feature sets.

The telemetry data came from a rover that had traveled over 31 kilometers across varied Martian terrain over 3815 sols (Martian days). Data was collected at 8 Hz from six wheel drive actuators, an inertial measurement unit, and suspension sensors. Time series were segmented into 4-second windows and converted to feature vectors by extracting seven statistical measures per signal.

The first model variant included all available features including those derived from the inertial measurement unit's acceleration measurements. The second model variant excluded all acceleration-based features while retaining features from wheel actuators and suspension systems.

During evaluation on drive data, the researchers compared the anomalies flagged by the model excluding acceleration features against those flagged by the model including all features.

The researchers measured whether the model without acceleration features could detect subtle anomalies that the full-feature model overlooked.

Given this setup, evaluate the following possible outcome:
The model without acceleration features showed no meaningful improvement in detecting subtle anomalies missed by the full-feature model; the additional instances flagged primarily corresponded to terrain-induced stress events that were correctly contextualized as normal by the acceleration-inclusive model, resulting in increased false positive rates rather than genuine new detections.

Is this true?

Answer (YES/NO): NO